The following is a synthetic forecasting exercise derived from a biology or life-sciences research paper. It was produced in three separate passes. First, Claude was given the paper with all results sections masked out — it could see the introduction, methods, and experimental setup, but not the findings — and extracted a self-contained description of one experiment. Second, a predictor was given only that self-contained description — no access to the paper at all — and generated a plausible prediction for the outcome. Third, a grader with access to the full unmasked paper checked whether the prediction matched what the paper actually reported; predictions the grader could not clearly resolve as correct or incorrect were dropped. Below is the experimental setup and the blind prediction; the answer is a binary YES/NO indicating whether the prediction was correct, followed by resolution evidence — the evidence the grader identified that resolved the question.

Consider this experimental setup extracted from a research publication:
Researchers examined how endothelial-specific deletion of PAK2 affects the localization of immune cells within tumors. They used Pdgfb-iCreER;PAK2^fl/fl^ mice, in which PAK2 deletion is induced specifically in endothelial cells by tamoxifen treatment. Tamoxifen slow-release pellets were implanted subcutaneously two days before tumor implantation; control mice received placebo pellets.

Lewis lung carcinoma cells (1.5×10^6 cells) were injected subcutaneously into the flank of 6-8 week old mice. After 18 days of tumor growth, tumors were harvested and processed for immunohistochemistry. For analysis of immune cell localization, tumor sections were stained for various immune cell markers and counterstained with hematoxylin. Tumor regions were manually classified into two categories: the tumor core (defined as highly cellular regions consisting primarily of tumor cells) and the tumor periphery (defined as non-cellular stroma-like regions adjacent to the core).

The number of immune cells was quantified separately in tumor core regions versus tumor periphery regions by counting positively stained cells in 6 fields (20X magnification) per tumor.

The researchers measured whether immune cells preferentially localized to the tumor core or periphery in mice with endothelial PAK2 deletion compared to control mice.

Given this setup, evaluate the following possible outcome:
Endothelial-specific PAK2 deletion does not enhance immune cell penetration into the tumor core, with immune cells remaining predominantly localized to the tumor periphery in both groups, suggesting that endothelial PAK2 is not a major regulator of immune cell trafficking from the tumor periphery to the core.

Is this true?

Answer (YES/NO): NO